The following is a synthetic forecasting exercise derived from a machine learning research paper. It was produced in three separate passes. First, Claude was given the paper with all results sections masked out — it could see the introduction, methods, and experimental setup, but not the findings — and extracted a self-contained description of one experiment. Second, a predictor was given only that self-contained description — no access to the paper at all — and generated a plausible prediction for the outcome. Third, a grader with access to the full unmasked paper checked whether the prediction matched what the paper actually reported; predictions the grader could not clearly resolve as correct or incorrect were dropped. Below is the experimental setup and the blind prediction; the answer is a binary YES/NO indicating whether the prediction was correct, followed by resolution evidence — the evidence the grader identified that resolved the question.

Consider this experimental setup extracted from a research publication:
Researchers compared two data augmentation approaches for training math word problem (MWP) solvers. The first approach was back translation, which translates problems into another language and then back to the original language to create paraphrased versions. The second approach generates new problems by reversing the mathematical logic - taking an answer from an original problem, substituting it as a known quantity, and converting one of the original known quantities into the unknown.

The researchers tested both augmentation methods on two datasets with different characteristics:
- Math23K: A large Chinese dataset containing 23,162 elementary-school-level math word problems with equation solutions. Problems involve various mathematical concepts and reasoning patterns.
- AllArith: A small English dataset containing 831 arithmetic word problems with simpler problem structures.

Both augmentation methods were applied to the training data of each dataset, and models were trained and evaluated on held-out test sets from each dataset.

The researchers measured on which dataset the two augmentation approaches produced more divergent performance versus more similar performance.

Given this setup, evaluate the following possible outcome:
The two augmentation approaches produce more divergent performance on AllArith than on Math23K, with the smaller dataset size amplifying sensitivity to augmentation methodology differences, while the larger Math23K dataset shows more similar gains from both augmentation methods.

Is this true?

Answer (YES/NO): NO